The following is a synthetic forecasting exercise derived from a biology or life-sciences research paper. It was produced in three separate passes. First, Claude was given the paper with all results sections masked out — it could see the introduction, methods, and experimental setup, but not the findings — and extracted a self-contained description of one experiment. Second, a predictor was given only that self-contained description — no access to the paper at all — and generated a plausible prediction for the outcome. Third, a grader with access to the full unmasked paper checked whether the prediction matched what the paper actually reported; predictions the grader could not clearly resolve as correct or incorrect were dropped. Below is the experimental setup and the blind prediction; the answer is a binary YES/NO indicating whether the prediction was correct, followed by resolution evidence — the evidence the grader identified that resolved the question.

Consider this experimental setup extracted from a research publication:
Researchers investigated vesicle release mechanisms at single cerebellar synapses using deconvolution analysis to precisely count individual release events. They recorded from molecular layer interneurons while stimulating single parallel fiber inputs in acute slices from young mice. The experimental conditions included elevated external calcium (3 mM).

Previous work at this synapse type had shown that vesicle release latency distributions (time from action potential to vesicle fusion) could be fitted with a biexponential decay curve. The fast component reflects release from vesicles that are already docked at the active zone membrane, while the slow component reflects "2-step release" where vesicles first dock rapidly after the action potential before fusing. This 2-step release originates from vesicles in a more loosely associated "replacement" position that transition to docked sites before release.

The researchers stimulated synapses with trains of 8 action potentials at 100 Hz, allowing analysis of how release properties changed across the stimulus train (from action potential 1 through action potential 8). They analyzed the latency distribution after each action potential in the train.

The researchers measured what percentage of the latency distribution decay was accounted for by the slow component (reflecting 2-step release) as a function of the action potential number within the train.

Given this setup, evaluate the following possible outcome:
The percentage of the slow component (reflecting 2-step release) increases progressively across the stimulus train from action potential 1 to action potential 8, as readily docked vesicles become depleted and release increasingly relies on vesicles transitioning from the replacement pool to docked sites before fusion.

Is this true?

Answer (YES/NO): YES